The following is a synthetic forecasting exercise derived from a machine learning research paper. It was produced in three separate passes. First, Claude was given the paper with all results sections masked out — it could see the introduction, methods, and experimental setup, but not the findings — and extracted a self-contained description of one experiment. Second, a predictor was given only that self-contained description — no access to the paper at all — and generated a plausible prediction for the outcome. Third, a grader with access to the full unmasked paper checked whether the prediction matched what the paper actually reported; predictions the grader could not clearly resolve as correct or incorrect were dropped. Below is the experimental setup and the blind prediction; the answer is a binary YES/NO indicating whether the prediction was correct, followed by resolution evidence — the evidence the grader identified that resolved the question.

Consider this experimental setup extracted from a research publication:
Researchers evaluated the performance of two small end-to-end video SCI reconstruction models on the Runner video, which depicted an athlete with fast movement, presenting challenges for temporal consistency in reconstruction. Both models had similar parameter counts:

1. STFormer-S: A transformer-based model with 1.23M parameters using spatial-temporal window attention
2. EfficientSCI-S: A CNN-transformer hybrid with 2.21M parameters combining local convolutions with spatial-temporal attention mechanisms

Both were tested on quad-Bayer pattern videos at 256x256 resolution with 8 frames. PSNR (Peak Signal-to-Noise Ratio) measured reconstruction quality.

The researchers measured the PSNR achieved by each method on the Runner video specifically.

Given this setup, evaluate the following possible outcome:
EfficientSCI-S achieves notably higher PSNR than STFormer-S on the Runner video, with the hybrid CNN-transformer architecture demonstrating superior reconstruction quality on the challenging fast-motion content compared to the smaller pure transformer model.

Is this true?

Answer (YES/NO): NO